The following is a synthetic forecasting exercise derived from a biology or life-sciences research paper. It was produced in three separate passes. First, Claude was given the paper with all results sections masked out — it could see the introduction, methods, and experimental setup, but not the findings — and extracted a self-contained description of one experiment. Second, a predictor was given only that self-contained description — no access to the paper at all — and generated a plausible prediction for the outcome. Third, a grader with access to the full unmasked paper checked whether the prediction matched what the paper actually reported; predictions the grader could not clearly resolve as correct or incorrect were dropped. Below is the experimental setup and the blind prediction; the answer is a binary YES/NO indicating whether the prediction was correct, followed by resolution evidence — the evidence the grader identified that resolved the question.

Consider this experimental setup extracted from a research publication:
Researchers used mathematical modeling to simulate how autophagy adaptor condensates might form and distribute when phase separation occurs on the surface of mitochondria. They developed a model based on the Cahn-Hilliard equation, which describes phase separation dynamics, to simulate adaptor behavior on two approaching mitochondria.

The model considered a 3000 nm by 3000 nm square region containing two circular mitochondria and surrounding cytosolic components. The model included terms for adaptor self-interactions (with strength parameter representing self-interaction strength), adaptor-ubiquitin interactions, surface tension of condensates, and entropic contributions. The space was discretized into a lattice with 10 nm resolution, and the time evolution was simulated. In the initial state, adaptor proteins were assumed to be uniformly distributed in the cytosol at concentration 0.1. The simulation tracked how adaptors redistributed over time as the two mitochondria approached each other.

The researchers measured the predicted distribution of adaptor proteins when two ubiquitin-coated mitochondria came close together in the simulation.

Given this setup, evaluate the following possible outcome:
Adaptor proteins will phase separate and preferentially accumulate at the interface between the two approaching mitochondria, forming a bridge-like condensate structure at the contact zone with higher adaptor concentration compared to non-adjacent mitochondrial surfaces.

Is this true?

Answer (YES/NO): YES